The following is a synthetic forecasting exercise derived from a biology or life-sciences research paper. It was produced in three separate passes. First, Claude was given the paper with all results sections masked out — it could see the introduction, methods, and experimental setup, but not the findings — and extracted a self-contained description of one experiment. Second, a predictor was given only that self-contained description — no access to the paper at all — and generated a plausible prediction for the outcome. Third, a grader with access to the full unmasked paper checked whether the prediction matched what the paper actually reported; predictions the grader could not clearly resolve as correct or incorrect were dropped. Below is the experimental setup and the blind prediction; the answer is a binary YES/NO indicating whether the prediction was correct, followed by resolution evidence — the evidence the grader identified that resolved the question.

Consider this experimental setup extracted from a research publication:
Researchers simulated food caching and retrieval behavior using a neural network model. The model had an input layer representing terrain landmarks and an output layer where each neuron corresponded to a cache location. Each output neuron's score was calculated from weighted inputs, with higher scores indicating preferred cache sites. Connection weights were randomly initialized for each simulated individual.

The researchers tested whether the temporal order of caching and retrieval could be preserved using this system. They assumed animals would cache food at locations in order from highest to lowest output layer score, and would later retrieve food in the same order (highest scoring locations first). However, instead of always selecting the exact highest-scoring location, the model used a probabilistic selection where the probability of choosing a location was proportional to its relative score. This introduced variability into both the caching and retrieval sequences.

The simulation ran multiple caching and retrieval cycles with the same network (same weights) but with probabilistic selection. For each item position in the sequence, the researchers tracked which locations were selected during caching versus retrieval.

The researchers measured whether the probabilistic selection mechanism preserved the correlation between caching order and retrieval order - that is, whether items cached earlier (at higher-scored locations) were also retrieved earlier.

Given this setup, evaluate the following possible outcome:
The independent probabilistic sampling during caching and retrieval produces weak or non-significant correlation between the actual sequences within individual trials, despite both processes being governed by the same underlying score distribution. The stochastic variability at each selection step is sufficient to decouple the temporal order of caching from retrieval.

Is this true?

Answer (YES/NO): NO